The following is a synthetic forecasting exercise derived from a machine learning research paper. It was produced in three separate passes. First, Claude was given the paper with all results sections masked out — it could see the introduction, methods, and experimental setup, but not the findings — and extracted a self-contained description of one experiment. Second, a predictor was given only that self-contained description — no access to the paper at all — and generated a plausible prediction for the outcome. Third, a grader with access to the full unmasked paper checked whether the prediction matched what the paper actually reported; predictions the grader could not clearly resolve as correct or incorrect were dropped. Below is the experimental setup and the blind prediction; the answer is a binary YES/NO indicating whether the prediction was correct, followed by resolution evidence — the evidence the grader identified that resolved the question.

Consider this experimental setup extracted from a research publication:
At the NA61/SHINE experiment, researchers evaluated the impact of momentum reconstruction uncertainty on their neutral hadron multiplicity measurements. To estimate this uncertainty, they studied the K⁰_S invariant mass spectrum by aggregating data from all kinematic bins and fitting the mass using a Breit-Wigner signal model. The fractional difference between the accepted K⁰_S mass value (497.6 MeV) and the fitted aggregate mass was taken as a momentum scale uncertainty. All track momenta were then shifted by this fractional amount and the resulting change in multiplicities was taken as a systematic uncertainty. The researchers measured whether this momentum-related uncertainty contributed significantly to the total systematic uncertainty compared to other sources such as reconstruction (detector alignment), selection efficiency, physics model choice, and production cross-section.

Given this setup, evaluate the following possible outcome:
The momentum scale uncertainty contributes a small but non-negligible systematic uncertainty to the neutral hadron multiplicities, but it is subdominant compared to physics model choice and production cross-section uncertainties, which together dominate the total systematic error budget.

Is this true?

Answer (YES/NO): NO